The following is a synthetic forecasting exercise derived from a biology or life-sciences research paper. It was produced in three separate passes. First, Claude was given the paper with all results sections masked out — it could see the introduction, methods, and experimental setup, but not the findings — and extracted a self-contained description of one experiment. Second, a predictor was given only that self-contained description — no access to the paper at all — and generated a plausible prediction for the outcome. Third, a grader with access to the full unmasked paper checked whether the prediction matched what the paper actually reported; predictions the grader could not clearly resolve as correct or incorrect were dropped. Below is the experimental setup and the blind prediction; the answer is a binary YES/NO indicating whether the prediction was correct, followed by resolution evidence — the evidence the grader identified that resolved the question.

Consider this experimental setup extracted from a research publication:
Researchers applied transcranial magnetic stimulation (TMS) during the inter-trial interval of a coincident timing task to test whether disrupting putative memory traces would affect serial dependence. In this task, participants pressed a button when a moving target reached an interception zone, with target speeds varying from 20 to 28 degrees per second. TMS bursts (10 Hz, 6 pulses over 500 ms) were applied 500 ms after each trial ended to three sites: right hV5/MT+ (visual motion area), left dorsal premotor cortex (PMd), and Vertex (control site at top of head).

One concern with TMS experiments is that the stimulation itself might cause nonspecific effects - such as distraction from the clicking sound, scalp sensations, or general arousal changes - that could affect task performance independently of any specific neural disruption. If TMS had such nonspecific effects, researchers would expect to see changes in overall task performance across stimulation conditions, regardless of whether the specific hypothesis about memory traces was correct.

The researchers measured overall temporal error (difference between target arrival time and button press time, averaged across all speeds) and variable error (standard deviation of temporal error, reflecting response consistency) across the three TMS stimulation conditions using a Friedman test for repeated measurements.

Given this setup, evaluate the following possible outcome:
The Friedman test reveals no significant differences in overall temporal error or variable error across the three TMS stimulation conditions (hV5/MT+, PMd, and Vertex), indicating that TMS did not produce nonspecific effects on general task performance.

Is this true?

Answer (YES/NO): YES